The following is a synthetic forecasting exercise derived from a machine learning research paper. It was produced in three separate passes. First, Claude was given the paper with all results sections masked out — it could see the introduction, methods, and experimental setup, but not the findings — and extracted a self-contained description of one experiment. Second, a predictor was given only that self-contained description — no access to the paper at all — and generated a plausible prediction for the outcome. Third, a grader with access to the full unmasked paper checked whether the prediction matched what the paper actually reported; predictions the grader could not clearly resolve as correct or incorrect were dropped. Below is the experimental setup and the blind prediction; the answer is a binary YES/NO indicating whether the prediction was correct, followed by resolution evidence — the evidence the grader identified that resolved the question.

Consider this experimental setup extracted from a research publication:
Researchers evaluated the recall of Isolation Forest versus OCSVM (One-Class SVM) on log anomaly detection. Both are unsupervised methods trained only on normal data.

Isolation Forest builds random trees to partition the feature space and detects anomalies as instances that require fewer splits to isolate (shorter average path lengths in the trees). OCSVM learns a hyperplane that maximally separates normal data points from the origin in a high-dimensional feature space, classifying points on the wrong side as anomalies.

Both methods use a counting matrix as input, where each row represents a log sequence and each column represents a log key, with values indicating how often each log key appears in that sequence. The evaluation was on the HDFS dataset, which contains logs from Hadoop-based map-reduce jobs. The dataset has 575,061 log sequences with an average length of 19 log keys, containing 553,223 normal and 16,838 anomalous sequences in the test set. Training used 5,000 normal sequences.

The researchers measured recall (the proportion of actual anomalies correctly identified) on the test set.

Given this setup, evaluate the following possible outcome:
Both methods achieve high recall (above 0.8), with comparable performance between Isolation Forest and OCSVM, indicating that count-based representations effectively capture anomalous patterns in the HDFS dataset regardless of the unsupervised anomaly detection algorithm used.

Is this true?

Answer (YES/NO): NO